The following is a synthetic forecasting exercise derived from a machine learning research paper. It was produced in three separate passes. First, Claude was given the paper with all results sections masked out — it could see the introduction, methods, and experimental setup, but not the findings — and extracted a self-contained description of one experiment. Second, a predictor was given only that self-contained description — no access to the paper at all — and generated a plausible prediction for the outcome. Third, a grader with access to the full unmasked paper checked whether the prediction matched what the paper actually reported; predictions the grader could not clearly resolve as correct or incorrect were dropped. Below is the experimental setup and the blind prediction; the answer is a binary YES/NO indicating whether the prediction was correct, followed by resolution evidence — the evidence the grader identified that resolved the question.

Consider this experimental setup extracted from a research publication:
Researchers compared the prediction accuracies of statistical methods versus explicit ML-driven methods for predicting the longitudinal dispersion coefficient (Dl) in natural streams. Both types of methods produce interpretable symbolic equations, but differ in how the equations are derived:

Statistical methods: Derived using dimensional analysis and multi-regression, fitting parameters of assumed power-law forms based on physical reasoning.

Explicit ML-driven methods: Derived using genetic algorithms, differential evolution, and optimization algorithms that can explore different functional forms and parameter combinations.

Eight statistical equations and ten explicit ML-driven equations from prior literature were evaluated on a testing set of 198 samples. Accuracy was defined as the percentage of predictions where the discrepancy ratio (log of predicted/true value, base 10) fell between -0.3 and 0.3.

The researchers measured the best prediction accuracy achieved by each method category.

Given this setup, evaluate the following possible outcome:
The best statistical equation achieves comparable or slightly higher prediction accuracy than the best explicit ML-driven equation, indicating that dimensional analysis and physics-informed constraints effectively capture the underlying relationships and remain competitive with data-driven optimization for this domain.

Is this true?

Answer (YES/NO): NO